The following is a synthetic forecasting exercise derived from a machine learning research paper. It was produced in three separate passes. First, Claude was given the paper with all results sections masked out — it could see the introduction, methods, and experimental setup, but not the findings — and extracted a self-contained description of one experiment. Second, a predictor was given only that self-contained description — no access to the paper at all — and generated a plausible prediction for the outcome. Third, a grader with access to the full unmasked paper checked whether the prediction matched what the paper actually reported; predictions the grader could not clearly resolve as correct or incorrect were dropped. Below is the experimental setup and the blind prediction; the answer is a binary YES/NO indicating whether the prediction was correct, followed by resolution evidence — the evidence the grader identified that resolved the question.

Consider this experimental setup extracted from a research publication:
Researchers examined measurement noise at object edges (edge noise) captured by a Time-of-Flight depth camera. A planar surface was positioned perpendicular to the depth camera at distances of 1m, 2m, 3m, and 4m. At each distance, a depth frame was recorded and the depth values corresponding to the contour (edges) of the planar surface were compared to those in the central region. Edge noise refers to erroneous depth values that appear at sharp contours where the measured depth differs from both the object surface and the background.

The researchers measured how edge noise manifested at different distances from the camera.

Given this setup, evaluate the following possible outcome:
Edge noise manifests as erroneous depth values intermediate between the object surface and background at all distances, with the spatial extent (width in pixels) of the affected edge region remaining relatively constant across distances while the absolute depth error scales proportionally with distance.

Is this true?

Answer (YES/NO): NO